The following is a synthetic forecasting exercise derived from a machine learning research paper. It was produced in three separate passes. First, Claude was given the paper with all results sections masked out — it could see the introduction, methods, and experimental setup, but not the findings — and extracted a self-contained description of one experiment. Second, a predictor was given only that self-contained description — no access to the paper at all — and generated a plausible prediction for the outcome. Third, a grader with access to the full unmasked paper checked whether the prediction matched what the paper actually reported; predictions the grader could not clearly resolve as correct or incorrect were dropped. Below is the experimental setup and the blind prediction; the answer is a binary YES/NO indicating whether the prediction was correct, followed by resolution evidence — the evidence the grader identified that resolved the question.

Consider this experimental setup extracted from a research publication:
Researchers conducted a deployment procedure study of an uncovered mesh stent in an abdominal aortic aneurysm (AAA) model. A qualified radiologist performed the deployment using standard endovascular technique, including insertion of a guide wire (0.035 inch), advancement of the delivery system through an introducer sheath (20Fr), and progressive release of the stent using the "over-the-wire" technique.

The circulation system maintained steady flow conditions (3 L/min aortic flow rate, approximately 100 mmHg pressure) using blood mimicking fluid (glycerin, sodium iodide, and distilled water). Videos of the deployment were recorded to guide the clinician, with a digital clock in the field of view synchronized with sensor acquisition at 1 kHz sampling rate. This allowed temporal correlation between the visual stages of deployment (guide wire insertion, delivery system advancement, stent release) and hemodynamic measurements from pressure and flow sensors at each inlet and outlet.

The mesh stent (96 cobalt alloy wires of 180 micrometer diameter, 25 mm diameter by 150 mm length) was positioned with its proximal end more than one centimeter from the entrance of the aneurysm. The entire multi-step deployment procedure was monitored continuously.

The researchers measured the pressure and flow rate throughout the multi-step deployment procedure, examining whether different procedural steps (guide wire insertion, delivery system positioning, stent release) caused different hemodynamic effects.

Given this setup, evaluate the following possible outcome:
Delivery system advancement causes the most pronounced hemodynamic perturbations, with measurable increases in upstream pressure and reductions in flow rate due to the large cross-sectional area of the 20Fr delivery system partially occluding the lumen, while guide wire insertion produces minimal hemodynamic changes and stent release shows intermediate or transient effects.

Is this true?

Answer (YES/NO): NO